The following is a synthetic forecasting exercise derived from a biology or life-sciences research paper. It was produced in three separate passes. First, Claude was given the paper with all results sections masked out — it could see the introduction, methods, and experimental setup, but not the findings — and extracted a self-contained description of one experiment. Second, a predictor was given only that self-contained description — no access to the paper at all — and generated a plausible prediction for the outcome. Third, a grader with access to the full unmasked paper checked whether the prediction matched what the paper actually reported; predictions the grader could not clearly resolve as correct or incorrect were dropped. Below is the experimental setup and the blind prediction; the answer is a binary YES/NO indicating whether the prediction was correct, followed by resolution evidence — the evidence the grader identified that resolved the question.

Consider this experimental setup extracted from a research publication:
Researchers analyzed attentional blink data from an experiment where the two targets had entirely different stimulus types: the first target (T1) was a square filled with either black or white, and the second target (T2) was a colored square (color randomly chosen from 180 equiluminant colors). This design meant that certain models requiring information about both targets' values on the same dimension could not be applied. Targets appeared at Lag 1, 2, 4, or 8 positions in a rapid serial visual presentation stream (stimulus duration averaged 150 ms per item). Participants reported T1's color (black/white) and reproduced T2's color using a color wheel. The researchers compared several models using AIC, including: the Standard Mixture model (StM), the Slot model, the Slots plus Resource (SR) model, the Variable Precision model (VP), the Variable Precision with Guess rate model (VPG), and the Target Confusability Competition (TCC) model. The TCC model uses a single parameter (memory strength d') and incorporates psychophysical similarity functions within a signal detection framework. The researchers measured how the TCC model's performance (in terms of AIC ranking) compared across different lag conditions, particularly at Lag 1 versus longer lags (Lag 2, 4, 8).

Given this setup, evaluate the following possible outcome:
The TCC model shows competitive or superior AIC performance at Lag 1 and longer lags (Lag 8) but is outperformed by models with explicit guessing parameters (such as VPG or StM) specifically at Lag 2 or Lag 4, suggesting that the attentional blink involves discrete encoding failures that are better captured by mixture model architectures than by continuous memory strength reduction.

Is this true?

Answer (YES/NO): NO